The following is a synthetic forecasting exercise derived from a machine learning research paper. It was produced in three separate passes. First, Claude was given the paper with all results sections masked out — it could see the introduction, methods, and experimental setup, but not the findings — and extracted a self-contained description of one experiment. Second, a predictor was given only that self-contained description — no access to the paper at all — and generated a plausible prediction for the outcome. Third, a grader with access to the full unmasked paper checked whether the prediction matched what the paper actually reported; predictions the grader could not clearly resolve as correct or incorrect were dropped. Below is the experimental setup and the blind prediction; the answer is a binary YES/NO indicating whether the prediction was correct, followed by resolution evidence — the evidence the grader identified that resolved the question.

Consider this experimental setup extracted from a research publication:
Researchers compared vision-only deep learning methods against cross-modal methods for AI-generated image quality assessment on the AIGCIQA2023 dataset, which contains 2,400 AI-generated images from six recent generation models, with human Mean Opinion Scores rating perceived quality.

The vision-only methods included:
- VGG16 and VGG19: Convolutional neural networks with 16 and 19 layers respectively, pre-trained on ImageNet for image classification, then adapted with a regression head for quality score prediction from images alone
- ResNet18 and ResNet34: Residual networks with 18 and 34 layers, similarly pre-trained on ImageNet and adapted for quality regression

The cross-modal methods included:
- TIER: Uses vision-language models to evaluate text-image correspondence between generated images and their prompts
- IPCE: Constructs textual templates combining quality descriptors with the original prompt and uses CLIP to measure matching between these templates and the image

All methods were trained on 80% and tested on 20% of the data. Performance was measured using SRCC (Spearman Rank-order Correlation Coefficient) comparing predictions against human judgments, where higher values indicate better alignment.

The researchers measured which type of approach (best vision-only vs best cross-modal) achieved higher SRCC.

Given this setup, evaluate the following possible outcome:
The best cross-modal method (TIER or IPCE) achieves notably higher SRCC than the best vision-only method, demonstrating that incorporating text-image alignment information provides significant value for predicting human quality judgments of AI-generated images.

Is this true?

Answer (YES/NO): YES